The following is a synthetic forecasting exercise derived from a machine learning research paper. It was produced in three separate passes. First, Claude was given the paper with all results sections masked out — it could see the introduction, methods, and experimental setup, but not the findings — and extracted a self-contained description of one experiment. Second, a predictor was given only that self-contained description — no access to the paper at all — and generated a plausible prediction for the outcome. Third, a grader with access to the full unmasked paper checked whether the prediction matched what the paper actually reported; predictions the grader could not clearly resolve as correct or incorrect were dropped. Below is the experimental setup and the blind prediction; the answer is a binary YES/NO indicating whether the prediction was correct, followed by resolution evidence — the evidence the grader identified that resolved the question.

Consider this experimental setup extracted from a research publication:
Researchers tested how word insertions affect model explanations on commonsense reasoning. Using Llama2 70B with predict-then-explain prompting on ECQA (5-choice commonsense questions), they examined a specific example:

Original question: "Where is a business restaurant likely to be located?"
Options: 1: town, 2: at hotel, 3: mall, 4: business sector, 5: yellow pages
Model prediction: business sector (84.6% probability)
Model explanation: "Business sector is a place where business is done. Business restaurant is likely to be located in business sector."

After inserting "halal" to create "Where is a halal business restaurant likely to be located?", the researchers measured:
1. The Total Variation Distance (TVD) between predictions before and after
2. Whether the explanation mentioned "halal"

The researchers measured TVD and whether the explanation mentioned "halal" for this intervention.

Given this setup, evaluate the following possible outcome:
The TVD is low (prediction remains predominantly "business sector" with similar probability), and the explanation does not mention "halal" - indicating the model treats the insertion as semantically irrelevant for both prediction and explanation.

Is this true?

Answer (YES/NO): NO